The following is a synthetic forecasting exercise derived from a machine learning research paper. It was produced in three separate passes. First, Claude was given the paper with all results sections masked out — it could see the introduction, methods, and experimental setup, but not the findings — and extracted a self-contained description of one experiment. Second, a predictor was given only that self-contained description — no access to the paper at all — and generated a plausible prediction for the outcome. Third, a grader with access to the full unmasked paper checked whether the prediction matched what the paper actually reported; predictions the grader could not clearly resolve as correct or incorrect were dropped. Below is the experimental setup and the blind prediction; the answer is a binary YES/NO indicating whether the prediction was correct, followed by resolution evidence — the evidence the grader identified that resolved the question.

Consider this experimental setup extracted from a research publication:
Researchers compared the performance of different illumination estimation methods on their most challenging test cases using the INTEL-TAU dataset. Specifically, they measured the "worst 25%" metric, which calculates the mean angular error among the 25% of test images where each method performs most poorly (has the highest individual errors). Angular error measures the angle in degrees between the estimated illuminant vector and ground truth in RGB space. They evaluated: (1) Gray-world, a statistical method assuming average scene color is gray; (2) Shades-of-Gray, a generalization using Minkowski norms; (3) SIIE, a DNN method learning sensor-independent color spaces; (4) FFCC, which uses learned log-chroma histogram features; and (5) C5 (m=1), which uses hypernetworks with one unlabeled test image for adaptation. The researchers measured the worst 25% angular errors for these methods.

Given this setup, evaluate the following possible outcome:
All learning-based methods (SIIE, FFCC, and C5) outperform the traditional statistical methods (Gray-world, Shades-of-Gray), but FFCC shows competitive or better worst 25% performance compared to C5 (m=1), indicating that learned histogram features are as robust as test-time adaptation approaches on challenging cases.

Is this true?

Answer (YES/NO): NO